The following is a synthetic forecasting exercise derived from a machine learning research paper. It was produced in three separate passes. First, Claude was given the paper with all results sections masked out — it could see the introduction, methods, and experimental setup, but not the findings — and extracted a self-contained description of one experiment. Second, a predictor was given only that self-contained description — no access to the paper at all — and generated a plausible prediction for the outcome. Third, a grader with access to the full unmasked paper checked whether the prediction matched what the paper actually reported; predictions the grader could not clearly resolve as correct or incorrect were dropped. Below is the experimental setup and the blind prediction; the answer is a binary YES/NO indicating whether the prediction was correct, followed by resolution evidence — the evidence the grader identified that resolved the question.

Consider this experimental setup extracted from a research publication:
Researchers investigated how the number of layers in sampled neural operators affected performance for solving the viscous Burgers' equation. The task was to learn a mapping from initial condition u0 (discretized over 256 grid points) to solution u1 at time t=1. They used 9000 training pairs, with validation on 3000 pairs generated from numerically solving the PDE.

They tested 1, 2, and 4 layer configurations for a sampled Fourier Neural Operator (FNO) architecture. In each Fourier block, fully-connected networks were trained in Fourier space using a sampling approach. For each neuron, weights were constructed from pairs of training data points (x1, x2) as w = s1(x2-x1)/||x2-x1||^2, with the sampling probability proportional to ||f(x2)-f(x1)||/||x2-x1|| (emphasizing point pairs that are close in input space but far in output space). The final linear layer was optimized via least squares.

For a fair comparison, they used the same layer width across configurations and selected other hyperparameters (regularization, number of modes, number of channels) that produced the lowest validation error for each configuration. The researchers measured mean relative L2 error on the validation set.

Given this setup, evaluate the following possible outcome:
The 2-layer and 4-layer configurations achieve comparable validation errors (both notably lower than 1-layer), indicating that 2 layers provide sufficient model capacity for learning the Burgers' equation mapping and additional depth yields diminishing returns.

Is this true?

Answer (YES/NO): NO